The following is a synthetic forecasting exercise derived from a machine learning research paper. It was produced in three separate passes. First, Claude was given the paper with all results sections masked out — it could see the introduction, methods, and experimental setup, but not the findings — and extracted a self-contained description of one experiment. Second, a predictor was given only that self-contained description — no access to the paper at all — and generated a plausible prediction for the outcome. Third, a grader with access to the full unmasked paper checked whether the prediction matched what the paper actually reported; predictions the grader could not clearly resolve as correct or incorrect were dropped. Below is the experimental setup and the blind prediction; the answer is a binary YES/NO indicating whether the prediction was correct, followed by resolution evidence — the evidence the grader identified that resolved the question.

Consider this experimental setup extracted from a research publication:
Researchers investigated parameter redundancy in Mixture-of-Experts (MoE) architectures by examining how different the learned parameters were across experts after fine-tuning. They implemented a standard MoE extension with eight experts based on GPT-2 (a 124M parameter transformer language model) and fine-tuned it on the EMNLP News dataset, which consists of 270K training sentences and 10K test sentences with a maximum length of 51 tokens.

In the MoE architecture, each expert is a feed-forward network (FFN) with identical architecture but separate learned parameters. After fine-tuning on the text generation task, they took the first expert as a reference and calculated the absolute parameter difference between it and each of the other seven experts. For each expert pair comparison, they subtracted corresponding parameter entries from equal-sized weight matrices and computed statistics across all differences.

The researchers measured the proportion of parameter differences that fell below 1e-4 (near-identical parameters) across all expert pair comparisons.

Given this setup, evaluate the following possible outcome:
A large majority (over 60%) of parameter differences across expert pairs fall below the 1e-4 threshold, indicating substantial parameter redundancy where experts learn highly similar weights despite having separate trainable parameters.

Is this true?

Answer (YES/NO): NO